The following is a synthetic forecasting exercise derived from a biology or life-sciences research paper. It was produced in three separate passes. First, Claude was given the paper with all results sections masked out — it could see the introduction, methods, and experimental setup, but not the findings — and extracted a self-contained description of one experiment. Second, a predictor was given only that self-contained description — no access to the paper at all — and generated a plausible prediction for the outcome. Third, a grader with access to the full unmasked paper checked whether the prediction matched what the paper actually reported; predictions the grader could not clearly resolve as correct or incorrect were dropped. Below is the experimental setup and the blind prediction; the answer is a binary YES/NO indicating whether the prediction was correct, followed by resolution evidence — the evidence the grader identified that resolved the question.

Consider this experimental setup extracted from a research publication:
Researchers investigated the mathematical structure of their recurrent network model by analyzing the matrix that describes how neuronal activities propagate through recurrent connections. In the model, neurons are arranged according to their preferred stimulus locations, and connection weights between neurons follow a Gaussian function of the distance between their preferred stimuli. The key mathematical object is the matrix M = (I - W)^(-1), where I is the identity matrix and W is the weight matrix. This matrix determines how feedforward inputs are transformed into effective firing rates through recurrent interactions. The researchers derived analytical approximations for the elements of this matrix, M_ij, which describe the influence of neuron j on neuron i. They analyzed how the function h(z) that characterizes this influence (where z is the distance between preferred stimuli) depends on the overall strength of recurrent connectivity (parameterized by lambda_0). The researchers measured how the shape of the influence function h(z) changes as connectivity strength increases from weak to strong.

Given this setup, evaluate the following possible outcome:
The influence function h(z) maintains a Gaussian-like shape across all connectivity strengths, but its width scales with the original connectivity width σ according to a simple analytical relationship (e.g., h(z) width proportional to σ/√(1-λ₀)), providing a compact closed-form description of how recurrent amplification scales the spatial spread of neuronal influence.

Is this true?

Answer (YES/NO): NO